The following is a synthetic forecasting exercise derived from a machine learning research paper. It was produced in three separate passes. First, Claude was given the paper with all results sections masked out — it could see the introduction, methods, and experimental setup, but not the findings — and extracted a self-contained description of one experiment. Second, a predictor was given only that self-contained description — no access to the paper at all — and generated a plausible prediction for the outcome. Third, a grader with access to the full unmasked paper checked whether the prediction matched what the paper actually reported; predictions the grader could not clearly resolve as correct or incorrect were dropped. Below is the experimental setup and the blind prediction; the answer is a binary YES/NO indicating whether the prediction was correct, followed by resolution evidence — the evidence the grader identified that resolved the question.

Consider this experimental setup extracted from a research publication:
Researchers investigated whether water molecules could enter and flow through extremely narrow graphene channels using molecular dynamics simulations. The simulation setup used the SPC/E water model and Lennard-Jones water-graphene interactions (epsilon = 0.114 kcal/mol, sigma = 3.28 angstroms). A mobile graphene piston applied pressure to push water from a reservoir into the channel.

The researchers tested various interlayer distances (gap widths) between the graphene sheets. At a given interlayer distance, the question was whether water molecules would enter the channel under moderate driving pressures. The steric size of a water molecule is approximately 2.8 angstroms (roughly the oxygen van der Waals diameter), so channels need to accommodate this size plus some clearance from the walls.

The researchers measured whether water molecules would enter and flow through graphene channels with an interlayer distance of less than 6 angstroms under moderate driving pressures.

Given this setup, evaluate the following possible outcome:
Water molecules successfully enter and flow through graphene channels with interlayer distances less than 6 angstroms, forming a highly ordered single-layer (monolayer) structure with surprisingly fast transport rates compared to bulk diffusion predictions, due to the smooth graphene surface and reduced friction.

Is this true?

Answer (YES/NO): NO